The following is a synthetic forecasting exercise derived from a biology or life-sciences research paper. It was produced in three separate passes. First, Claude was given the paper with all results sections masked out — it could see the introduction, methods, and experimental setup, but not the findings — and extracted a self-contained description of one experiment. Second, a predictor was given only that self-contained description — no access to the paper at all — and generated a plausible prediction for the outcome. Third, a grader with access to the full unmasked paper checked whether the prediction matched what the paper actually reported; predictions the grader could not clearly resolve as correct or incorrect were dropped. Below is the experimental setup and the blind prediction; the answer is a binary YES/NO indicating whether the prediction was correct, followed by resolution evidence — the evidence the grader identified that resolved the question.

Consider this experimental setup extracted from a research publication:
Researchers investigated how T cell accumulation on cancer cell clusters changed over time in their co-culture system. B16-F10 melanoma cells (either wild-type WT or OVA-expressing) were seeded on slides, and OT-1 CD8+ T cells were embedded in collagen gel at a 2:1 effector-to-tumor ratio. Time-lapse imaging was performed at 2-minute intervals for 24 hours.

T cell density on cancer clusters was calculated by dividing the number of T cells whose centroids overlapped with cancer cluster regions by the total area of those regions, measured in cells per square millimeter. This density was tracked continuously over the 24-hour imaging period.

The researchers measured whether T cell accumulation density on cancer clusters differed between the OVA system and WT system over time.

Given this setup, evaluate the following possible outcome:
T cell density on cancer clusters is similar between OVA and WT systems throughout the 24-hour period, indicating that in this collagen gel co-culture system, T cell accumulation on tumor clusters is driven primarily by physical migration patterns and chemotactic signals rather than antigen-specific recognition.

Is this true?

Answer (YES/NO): NO